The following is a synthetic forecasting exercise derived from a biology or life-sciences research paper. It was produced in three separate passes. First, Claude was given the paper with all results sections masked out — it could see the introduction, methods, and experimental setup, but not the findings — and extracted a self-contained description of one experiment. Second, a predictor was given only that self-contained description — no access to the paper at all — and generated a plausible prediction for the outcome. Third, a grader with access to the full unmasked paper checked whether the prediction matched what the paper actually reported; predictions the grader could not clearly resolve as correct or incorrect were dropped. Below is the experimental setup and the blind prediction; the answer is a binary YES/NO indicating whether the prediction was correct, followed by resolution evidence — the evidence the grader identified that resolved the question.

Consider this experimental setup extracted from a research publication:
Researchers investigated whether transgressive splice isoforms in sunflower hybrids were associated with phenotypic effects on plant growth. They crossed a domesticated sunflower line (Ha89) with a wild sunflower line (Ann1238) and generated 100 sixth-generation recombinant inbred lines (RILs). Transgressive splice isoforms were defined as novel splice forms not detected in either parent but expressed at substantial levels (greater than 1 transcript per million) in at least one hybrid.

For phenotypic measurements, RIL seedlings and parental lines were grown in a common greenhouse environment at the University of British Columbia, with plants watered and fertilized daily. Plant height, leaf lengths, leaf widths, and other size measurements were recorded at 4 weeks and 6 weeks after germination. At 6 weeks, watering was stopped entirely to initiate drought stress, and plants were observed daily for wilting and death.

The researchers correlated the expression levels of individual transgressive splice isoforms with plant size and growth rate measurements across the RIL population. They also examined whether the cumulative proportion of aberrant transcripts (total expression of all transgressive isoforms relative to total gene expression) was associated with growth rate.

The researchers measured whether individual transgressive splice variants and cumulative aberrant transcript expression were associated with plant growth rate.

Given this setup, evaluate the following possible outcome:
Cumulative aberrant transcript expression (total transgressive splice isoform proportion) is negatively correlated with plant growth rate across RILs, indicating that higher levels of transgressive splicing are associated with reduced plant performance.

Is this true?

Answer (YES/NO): YES